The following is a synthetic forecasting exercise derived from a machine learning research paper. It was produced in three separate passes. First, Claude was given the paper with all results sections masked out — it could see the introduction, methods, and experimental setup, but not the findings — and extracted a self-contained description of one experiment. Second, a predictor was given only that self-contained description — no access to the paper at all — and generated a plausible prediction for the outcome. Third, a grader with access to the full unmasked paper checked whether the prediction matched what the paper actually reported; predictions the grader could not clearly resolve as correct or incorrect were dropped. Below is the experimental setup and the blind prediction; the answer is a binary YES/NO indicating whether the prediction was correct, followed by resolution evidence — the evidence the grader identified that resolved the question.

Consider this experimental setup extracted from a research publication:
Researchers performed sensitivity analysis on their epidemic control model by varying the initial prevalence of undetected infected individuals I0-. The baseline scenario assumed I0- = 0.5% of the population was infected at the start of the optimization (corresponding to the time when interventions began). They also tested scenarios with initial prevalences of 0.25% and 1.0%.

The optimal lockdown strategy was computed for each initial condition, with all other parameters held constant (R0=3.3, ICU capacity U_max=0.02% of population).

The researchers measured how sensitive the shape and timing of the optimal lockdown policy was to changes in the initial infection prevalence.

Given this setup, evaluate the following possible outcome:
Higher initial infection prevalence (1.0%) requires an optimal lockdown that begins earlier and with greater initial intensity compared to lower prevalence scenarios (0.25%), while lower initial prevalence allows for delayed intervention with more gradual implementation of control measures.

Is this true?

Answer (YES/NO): NO